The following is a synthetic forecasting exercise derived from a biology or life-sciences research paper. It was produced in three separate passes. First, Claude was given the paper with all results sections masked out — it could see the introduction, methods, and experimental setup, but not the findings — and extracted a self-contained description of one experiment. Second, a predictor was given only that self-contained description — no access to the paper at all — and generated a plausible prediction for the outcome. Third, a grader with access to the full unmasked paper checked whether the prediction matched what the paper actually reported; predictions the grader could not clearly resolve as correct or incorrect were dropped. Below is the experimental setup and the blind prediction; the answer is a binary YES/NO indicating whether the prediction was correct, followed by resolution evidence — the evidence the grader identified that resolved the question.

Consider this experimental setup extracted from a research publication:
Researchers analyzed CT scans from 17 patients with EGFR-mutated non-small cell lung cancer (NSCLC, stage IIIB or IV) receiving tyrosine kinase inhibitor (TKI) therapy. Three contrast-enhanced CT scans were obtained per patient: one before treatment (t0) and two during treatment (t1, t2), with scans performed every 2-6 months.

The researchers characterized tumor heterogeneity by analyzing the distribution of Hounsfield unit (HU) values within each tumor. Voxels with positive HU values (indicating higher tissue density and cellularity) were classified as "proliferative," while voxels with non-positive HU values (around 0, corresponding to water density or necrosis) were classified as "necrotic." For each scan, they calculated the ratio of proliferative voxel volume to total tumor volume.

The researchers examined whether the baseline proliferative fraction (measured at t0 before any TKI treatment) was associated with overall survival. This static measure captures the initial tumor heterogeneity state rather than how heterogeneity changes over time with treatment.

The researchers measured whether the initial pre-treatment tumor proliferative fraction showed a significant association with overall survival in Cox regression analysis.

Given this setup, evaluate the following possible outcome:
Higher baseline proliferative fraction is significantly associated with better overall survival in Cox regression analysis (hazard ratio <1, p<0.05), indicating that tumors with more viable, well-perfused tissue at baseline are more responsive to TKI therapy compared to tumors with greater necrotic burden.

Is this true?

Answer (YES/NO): NO